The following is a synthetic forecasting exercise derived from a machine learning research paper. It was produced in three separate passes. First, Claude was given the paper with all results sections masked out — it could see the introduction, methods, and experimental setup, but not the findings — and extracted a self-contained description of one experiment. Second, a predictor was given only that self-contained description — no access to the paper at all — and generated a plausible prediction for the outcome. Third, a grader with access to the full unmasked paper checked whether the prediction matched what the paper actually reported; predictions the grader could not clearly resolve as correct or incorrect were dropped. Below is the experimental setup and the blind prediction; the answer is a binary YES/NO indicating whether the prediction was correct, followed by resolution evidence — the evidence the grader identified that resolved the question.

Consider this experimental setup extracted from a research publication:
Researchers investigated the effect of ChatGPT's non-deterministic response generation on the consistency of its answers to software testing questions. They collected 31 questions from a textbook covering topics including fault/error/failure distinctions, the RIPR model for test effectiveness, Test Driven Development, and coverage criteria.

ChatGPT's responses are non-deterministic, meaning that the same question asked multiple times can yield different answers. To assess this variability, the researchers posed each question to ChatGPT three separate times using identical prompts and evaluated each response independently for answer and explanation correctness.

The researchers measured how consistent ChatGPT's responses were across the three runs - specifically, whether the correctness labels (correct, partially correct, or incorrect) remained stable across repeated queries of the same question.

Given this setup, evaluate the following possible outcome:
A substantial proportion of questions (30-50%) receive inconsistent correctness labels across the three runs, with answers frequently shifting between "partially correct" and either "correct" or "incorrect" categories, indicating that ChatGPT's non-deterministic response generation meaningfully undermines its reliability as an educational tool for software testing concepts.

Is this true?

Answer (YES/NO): NO